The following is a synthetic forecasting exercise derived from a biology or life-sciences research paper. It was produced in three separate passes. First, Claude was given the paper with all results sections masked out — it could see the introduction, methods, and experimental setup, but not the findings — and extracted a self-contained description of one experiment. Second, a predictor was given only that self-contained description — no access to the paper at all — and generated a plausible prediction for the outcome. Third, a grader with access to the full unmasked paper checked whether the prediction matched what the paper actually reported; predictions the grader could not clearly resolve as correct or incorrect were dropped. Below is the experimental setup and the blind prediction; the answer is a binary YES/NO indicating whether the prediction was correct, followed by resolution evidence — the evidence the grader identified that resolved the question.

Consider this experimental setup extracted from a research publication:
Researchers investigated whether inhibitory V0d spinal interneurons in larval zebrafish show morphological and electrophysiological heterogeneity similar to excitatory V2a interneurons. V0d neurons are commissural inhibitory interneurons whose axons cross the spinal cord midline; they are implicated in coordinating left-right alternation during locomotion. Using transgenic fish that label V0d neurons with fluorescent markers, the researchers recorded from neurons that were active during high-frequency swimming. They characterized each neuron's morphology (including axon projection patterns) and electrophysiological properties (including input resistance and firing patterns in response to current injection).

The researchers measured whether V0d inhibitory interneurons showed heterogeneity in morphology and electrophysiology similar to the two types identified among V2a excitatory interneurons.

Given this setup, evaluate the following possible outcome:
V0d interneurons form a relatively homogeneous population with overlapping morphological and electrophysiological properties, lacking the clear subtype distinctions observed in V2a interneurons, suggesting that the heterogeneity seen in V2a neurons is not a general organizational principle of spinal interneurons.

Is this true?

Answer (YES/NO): NO